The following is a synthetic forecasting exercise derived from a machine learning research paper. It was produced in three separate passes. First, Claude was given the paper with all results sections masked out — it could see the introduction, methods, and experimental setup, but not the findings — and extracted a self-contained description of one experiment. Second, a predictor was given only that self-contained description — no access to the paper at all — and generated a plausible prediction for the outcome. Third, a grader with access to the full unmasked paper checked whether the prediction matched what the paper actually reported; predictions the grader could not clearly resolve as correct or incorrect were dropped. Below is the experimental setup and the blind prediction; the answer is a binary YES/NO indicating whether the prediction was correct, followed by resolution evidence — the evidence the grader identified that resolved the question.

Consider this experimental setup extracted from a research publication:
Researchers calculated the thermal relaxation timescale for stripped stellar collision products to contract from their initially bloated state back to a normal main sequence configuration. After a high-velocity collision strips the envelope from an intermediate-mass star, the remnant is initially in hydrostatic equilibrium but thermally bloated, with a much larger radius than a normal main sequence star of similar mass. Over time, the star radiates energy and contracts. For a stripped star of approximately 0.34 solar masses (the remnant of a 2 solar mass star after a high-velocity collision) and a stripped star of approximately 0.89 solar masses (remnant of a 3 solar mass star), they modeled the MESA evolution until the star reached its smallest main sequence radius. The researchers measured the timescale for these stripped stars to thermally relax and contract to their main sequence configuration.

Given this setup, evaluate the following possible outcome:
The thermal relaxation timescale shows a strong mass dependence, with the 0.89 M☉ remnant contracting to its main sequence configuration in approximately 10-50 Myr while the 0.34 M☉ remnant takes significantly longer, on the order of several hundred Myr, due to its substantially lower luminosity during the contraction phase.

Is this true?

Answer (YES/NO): NO